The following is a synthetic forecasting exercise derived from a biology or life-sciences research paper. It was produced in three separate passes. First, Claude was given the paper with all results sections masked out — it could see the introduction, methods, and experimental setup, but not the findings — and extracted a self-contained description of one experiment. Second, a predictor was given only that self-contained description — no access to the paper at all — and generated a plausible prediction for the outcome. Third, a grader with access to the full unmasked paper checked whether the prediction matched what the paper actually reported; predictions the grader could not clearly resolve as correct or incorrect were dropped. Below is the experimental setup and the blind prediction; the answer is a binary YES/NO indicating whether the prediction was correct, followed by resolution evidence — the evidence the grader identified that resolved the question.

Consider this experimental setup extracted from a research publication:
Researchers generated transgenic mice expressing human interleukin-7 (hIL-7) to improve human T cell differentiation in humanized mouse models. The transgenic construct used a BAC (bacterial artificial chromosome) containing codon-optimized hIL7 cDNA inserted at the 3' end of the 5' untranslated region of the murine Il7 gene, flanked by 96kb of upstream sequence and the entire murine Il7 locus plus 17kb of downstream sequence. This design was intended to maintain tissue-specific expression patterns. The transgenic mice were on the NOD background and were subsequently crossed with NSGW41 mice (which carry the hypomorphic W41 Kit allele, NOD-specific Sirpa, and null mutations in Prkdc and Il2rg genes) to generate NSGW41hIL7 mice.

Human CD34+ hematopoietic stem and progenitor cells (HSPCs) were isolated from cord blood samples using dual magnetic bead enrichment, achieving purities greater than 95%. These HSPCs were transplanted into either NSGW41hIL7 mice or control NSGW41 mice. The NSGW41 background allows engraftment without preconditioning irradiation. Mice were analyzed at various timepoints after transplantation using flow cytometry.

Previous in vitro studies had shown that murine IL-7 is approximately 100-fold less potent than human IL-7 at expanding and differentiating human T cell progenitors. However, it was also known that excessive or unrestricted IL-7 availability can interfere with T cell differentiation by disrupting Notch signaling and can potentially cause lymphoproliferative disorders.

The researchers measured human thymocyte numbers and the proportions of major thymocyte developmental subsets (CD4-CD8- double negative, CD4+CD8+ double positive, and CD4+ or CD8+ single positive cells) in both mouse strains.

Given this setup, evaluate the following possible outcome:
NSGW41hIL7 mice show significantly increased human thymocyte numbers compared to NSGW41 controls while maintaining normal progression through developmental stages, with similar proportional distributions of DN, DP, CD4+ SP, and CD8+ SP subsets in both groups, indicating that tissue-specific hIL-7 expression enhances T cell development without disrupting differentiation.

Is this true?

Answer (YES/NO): NO